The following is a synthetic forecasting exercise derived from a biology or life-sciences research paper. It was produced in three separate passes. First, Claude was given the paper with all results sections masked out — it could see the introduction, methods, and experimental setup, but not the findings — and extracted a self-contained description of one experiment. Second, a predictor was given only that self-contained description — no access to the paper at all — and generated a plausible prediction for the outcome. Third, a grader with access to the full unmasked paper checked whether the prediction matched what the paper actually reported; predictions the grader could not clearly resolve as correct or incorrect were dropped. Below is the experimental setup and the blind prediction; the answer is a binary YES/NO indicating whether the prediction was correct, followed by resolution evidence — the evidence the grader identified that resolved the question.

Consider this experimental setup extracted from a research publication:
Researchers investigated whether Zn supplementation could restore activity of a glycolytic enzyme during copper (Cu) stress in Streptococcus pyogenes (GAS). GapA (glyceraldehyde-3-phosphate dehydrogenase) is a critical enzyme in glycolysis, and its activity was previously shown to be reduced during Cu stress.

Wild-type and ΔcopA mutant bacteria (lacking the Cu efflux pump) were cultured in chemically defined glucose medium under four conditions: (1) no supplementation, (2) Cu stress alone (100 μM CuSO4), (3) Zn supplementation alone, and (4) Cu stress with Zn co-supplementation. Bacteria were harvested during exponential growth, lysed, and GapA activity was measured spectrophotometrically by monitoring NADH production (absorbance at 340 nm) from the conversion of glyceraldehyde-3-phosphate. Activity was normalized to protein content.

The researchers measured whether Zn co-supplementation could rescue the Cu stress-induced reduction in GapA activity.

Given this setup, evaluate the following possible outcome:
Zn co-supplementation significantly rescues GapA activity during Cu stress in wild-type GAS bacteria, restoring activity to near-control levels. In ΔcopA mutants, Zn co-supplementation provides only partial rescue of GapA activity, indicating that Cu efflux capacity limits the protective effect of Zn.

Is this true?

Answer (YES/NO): NO